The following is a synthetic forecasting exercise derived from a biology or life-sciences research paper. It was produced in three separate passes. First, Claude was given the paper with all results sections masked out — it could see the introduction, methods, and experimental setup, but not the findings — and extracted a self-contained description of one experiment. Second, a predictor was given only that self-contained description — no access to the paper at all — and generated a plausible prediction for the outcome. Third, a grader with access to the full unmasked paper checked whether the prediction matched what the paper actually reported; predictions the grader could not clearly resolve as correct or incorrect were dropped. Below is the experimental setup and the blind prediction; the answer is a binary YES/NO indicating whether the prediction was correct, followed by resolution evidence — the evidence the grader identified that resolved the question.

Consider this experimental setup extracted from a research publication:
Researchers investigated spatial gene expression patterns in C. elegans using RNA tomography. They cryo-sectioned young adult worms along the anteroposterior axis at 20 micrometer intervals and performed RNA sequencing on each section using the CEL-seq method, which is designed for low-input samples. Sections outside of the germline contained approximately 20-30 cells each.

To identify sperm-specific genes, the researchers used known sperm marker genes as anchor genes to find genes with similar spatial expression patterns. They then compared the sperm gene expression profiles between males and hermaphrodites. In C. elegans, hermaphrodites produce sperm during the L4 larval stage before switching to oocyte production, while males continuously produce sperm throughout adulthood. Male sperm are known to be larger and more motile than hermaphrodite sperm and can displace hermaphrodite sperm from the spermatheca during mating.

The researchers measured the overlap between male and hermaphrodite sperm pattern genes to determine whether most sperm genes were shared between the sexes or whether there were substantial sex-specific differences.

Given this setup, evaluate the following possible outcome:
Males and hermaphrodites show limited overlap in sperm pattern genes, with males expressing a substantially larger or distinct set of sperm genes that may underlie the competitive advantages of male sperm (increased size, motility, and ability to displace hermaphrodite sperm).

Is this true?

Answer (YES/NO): NO